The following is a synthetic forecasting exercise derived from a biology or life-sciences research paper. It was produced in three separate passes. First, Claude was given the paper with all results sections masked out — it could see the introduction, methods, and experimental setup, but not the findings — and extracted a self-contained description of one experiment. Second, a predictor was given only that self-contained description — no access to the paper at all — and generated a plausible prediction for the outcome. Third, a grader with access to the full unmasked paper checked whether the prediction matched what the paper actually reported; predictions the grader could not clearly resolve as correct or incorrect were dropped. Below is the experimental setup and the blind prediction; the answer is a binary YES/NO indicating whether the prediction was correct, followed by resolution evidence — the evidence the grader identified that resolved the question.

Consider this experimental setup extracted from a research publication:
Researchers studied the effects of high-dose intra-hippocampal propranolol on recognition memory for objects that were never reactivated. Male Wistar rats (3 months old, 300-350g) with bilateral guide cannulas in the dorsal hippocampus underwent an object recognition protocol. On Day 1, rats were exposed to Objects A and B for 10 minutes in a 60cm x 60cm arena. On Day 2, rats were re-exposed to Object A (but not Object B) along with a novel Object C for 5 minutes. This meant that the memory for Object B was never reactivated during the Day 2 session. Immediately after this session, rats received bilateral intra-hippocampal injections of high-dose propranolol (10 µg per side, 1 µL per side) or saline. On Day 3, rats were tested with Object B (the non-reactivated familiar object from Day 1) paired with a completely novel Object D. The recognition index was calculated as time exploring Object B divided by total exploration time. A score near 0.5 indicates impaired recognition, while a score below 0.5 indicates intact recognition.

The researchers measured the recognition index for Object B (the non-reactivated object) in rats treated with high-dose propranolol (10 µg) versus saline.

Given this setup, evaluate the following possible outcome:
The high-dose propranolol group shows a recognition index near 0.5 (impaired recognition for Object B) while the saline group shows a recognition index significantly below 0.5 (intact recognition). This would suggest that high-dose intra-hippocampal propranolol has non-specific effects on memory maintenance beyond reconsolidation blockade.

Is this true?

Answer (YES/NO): YES